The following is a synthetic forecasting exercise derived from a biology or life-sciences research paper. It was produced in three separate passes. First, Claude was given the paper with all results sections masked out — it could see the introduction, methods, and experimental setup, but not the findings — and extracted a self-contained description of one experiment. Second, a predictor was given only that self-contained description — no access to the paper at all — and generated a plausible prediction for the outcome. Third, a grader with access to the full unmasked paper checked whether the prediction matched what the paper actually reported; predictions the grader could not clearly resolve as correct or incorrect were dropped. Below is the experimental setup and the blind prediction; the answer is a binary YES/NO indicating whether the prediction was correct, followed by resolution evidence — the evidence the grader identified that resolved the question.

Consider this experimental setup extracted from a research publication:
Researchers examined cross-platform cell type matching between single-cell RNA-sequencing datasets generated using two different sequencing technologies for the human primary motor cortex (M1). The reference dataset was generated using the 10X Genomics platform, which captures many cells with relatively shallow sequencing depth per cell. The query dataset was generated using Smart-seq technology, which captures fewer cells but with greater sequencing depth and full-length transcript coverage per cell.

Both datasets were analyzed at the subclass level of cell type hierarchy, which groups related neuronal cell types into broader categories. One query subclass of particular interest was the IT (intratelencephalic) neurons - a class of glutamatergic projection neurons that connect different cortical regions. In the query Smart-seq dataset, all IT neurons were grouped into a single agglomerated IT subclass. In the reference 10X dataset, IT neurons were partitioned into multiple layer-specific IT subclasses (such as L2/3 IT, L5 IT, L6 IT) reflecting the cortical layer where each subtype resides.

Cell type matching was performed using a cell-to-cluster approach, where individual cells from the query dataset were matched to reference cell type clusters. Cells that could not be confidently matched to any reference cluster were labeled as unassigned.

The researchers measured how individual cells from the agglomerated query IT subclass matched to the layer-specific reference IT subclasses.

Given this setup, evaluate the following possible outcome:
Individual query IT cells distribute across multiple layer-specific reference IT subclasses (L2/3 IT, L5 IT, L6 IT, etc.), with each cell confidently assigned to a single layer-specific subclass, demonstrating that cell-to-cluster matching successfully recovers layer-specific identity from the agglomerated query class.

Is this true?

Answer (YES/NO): NO